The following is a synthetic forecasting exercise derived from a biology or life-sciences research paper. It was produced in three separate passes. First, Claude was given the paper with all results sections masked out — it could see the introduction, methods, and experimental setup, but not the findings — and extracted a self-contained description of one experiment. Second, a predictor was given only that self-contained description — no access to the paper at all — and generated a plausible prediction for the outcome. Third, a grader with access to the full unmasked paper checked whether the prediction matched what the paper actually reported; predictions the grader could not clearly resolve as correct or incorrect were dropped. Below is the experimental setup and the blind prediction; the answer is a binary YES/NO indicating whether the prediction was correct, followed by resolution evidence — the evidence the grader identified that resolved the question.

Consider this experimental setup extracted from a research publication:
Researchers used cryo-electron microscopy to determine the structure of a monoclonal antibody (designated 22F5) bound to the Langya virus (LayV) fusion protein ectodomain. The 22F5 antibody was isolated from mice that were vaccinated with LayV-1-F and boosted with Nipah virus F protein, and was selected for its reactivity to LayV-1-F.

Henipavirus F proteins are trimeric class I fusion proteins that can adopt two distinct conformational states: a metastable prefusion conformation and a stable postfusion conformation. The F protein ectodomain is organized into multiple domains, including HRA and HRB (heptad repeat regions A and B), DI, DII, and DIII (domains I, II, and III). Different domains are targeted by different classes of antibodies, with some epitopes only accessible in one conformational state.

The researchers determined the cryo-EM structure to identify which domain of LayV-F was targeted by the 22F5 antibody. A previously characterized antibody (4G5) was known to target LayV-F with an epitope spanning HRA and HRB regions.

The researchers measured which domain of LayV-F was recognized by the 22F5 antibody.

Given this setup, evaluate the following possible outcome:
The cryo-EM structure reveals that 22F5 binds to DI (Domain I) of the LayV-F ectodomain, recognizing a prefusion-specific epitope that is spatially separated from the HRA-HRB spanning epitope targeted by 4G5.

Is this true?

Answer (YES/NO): NO